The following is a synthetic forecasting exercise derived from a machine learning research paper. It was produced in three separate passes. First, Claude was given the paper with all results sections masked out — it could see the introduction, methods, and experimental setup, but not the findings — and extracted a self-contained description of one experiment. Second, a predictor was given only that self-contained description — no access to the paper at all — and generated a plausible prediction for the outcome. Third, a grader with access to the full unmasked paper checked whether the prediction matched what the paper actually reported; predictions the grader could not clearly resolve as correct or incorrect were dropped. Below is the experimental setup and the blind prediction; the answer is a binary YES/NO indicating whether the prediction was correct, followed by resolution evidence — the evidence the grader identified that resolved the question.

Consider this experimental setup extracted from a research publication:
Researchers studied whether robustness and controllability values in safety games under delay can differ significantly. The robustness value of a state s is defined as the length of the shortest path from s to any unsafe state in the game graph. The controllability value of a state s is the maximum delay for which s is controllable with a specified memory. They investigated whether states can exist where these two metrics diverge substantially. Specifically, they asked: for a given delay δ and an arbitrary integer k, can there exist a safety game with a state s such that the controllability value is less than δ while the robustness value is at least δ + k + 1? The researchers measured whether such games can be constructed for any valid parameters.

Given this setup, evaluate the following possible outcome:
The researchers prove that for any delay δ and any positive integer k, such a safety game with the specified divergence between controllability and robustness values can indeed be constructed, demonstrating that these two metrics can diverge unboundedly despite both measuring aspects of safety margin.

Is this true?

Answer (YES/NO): YES